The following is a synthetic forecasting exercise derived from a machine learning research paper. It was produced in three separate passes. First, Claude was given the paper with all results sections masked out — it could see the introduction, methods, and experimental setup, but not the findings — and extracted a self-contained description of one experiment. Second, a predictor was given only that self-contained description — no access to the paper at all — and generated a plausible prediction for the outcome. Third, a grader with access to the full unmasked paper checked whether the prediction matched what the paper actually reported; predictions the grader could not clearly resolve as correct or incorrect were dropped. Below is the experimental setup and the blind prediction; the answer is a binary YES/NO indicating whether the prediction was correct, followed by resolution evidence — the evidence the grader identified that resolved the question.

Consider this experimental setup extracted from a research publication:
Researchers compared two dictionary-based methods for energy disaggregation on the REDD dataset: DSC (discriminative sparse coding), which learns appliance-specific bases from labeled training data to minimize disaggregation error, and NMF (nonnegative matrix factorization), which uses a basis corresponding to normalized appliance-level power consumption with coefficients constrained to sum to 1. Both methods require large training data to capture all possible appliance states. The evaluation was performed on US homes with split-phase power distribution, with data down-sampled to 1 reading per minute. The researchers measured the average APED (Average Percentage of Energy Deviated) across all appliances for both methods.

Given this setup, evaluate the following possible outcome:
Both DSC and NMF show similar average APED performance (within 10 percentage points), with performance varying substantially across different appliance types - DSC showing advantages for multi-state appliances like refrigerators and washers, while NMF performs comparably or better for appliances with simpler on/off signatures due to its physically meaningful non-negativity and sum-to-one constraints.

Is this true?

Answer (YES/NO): NO